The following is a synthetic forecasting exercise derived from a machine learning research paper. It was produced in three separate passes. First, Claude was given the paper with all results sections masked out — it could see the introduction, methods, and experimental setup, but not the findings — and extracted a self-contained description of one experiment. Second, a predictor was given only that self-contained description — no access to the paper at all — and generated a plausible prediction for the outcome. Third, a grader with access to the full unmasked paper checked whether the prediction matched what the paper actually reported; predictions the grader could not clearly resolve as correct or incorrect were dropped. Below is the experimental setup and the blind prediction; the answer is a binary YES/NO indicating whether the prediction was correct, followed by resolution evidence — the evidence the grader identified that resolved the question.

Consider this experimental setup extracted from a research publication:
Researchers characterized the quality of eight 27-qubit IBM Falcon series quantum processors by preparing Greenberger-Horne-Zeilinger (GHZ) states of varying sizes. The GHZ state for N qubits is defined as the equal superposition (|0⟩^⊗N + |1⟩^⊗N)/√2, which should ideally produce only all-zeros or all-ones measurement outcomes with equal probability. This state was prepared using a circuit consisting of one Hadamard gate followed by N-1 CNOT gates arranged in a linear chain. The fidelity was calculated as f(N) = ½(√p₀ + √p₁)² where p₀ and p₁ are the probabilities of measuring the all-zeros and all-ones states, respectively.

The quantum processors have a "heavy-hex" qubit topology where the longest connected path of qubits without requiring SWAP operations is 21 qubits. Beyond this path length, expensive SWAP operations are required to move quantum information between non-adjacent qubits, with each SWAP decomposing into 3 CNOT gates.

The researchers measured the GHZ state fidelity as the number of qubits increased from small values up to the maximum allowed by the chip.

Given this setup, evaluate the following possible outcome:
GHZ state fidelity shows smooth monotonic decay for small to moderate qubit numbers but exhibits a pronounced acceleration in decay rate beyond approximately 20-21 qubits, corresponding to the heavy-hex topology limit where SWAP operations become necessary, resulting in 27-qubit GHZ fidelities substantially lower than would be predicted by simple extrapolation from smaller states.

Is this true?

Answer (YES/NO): YES